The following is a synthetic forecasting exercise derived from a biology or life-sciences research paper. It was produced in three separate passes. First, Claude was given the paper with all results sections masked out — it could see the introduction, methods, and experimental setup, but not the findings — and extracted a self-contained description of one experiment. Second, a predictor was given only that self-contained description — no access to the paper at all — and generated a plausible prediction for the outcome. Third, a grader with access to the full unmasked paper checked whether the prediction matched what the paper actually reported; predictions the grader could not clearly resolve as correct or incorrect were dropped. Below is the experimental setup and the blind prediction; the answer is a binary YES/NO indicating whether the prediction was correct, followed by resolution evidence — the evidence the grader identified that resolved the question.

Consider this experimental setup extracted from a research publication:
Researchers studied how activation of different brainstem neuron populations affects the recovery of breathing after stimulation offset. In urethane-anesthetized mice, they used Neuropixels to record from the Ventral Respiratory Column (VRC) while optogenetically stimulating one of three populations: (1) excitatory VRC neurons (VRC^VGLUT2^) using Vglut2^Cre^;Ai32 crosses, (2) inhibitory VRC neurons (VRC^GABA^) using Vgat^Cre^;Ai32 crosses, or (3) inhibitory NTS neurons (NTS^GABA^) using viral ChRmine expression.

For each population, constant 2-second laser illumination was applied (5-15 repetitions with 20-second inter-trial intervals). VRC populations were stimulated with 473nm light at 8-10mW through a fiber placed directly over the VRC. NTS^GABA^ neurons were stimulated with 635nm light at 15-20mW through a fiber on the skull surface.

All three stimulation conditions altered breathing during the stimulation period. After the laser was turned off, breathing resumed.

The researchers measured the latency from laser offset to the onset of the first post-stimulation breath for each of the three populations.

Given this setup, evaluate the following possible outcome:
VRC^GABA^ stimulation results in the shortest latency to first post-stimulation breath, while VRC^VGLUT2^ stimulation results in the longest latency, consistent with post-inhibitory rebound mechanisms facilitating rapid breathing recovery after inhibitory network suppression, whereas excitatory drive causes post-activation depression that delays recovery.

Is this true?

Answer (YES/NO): NO